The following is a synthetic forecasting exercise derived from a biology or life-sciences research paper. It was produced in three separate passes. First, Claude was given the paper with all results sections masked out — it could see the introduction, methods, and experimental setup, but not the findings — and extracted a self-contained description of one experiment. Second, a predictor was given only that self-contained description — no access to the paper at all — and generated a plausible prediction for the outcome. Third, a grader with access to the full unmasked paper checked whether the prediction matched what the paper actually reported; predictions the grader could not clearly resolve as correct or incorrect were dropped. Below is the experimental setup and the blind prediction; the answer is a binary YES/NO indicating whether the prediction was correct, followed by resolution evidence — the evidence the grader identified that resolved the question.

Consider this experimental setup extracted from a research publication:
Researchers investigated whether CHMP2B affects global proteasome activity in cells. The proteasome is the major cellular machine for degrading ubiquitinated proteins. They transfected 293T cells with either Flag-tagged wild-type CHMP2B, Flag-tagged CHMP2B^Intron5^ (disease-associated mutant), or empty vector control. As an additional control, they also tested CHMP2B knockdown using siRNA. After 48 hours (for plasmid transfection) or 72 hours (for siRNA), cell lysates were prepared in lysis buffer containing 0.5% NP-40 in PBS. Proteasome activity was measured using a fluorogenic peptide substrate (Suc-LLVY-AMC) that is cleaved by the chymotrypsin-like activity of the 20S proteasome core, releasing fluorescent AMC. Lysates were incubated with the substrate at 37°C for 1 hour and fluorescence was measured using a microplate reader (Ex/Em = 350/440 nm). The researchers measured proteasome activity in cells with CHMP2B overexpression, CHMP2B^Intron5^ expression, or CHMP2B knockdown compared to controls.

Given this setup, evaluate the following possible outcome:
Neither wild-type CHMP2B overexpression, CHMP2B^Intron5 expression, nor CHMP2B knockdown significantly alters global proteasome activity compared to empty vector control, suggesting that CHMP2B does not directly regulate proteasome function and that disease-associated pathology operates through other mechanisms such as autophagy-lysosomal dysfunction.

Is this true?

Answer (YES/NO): YES